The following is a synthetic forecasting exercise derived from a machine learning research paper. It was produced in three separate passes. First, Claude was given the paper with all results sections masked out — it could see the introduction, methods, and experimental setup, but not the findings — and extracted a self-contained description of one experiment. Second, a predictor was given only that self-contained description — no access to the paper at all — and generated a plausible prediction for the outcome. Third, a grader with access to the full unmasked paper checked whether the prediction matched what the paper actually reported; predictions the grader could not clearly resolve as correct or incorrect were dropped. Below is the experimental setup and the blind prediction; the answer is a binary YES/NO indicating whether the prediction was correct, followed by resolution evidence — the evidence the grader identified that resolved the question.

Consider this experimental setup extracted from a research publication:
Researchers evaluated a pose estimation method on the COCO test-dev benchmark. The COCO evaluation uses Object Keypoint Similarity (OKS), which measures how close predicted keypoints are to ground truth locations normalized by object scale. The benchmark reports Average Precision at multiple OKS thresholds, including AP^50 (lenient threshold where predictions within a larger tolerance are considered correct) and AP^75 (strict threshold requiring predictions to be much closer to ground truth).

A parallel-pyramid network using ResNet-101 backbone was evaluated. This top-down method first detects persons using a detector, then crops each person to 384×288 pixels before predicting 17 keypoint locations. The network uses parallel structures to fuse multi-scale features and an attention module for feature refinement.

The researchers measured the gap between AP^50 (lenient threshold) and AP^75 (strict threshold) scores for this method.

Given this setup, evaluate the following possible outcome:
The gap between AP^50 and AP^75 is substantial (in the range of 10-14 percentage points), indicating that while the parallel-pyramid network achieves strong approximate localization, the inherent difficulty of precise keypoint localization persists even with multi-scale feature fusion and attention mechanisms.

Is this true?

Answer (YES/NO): NO